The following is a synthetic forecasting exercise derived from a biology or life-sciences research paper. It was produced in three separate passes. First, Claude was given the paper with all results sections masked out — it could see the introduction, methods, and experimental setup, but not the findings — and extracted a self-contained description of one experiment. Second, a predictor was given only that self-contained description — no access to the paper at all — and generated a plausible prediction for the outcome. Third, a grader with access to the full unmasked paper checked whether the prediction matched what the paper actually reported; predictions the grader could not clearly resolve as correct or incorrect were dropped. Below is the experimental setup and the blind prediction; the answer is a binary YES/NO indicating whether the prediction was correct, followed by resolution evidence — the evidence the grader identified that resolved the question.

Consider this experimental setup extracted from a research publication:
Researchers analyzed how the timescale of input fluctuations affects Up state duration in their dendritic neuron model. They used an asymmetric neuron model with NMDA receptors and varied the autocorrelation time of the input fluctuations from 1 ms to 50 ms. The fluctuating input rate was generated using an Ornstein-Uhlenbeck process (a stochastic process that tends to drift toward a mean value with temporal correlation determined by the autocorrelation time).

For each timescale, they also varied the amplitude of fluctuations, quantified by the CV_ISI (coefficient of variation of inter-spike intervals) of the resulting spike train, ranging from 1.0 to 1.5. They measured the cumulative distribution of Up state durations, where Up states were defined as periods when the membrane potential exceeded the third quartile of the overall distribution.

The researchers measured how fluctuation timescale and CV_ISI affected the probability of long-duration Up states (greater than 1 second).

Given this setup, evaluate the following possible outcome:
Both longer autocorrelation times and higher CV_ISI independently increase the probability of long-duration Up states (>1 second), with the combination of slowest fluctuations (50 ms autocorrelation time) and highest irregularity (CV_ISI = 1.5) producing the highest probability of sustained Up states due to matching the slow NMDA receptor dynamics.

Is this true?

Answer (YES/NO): NO